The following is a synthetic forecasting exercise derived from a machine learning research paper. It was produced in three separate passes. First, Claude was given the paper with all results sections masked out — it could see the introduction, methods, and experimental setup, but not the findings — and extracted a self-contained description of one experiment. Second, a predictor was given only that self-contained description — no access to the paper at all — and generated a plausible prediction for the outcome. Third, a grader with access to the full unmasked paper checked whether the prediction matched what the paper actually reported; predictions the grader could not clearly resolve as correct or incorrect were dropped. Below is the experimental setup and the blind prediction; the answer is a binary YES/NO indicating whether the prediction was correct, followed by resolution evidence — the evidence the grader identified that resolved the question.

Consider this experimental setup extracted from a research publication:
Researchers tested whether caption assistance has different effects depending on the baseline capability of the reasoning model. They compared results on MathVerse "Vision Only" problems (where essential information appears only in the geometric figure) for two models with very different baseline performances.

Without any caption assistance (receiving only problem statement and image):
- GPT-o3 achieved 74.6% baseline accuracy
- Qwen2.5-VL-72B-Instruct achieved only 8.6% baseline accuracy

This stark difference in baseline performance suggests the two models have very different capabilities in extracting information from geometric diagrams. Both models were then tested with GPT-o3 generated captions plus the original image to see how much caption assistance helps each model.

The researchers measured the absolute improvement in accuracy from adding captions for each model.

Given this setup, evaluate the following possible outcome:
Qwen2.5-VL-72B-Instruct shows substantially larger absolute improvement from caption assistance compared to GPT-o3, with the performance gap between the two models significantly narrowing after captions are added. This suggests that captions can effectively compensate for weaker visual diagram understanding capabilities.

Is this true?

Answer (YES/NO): YES